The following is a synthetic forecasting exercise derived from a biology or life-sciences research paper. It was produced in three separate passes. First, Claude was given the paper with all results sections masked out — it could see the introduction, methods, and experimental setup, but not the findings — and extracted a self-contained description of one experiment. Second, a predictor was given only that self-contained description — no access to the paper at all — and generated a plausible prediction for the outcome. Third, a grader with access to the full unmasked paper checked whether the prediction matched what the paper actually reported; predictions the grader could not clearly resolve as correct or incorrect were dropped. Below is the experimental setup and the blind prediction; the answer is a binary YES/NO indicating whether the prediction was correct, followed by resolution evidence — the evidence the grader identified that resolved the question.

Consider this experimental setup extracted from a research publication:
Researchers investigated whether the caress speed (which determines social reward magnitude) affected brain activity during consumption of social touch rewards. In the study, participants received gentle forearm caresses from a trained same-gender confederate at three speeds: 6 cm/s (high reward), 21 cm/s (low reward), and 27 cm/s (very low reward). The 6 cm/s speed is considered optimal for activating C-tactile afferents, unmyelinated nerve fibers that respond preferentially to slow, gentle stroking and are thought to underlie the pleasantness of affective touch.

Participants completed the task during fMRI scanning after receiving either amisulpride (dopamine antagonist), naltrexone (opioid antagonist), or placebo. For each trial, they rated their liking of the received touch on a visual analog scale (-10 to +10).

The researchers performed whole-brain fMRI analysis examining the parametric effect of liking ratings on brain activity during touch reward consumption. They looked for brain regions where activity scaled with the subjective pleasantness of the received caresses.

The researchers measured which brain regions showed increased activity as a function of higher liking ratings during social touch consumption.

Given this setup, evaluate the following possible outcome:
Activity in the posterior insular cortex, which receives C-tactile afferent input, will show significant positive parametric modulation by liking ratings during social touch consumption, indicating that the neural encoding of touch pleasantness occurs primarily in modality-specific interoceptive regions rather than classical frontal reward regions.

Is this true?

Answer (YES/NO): NO